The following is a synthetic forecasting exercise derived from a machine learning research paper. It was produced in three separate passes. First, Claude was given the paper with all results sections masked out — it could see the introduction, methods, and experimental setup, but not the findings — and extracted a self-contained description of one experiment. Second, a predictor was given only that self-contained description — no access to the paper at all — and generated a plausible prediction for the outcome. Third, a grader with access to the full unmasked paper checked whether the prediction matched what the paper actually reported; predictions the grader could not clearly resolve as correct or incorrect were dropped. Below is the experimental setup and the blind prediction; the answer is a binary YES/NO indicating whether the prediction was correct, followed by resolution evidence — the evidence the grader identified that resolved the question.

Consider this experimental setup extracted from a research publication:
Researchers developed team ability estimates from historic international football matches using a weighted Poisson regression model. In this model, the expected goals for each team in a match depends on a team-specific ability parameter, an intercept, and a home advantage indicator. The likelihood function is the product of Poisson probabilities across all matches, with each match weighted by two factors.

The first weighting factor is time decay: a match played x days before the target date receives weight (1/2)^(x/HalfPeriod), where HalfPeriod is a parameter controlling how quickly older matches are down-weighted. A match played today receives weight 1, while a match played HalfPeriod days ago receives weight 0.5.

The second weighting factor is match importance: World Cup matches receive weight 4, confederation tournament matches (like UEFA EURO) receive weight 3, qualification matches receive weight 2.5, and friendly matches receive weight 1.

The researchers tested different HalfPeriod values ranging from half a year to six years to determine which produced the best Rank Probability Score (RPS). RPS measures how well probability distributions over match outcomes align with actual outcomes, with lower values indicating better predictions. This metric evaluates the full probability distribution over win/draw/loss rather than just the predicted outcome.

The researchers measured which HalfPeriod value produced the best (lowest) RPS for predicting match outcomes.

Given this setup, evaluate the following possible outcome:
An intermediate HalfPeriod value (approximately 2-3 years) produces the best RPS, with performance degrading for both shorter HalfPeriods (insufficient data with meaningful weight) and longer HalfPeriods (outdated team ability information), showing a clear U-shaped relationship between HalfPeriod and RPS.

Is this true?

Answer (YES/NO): YES